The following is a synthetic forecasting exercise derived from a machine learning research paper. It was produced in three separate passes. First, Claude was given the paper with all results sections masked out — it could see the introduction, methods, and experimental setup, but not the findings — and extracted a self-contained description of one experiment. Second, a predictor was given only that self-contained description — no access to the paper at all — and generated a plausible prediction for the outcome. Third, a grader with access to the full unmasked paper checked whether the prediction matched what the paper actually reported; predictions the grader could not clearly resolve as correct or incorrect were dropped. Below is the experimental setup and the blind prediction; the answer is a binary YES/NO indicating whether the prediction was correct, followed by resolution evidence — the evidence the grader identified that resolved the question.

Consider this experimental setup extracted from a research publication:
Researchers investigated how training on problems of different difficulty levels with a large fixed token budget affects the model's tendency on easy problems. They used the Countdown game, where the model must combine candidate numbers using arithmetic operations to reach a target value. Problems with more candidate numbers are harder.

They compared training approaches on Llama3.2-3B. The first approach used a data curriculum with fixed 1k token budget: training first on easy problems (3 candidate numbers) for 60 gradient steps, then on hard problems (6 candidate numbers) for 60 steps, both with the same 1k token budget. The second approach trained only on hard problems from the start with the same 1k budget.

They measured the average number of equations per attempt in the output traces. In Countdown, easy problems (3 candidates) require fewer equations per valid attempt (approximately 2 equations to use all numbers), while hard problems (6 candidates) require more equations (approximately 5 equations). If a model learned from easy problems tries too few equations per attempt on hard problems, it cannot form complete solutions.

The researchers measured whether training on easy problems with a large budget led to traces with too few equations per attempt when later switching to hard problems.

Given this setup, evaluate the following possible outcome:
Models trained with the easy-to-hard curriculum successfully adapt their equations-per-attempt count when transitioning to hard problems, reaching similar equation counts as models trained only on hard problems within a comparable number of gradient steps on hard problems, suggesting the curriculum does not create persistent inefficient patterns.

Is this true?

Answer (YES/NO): NO